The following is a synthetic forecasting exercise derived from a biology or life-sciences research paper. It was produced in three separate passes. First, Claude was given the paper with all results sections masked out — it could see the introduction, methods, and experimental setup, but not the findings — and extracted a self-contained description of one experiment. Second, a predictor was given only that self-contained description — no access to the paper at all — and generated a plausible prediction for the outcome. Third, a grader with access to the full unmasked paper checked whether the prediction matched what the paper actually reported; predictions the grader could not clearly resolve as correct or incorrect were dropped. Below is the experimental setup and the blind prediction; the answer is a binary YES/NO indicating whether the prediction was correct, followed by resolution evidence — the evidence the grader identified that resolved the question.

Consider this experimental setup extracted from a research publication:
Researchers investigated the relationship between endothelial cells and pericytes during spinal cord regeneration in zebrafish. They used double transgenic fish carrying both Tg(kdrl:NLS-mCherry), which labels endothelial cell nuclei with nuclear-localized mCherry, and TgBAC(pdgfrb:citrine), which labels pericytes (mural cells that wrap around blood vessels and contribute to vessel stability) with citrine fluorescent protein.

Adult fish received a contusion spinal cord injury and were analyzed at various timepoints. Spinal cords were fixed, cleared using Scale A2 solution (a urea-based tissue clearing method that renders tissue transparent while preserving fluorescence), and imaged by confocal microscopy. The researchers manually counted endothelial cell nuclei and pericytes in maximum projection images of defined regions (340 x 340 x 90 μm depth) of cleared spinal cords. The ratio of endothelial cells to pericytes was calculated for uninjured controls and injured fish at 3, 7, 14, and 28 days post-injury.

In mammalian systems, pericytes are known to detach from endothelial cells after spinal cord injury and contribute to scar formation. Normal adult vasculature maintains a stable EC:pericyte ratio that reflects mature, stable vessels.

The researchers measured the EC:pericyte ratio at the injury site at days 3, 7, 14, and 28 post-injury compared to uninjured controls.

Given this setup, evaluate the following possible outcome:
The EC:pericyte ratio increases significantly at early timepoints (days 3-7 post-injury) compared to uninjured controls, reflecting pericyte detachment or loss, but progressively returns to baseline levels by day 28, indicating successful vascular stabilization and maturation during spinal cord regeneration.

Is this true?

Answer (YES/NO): NO